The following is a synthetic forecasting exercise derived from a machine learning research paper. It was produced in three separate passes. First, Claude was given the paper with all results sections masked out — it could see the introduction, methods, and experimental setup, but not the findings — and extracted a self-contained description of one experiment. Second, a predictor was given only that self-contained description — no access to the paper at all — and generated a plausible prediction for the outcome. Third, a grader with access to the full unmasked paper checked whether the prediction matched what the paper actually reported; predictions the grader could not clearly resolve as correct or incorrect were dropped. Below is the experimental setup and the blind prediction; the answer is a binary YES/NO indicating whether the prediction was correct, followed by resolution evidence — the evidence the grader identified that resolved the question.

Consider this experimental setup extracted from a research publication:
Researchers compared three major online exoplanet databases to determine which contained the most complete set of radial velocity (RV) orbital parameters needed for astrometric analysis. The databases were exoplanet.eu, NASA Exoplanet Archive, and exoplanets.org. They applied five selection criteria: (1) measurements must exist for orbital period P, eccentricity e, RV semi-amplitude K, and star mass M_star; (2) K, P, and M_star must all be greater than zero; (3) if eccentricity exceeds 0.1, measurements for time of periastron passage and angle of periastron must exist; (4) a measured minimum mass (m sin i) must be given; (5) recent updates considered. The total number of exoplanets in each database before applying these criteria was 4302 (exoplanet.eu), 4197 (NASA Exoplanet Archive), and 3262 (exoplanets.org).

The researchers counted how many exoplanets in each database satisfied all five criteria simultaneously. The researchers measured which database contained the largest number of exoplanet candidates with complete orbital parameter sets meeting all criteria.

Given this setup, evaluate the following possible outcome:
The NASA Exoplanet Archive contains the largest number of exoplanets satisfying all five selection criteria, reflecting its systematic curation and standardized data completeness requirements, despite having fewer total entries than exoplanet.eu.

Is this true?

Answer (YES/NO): NO